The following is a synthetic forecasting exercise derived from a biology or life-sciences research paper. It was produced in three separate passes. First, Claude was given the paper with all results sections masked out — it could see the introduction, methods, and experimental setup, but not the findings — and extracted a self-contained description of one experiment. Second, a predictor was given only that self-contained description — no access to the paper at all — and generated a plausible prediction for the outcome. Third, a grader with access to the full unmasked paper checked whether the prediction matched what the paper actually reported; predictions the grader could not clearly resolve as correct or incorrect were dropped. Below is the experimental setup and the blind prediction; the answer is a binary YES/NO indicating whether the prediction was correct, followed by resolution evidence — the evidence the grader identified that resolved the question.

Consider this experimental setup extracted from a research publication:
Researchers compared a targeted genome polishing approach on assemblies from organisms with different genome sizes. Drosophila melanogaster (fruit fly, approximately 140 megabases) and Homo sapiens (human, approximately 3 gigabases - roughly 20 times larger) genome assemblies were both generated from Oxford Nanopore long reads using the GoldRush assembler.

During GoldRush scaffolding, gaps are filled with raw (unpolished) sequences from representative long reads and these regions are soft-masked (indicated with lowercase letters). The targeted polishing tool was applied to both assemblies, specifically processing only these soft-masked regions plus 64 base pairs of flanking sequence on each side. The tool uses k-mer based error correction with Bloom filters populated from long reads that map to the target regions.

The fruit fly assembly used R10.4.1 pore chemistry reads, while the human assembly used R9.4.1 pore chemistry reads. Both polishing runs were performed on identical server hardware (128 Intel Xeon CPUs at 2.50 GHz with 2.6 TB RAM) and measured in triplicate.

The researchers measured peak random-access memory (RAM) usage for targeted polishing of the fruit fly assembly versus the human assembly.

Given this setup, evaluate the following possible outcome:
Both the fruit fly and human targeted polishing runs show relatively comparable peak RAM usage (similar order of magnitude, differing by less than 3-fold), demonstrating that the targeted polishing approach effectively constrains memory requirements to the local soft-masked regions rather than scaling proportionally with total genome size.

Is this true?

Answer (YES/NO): YES